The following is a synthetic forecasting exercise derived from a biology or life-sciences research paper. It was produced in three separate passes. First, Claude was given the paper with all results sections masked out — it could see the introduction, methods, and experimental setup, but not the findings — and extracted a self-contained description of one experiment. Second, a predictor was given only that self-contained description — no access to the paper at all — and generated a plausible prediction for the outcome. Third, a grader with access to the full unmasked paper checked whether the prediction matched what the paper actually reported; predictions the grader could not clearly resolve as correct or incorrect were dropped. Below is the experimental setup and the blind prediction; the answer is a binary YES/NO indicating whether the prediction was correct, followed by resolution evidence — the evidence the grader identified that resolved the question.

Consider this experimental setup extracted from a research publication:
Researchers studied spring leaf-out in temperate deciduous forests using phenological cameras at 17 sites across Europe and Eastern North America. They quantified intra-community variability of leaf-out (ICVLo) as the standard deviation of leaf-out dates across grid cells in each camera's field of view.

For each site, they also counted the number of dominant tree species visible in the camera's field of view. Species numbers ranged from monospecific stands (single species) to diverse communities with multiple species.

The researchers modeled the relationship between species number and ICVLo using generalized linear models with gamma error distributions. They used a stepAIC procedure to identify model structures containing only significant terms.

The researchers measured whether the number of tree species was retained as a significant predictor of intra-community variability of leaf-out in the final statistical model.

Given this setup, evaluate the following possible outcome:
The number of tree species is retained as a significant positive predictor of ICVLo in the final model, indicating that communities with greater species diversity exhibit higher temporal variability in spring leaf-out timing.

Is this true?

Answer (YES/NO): NO